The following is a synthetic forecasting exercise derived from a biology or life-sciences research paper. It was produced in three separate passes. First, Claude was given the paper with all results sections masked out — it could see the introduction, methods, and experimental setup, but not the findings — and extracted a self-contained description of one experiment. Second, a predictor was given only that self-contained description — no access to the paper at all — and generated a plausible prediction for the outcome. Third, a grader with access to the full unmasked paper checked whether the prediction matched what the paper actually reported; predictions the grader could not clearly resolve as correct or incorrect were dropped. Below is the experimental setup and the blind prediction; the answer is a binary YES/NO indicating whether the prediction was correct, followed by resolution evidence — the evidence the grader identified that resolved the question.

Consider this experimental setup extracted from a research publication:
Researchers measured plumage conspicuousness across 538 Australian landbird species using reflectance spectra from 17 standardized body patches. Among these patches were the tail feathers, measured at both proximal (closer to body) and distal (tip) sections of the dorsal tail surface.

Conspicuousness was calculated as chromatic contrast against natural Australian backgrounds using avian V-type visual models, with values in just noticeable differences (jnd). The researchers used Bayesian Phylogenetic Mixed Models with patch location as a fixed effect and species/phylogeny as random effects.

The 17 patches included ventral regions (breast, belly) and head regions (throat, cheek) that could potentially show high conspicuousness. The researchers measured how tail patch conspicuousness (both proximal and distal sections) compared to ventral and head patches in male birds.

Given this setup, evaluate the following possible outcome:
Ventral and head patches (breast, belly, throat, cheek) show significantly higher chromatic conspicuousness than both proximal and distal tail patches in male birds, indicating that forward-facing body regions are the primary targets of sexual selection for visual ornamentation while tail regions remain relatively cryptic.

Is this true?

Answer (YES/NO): NO